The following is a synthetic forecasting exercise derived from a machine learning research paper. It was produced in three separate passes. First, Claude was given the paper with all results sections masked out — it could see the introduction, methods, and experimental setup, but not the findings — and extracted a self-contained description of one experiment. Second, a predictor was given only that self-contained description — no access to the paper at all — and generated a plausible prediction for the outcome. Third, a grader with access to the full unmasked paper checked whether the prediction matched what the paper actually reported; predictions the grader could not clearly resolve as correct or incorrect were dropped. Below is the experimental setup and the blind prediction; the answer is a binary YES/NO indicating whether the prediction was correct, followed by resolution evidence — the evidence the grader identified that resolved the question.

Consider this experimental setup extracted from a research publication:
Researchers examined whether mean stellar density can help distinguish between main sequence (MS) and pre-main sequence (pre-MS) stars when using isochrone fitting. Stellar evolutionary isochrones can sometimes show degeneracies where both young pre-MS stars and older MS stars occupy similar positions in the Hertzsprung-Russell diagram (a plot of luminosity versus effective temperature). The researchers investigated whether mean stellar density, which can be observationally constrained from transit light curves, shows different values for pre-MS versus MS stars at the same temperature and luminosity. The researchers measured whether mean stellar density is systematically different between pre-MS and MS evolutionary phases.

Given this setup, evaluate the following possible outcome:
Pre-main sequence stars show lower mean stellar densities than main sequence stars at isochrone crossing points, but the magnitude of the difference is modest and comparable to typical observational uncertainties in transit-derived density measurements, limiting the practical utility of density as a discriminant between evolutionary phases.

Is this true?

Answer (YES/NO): NO